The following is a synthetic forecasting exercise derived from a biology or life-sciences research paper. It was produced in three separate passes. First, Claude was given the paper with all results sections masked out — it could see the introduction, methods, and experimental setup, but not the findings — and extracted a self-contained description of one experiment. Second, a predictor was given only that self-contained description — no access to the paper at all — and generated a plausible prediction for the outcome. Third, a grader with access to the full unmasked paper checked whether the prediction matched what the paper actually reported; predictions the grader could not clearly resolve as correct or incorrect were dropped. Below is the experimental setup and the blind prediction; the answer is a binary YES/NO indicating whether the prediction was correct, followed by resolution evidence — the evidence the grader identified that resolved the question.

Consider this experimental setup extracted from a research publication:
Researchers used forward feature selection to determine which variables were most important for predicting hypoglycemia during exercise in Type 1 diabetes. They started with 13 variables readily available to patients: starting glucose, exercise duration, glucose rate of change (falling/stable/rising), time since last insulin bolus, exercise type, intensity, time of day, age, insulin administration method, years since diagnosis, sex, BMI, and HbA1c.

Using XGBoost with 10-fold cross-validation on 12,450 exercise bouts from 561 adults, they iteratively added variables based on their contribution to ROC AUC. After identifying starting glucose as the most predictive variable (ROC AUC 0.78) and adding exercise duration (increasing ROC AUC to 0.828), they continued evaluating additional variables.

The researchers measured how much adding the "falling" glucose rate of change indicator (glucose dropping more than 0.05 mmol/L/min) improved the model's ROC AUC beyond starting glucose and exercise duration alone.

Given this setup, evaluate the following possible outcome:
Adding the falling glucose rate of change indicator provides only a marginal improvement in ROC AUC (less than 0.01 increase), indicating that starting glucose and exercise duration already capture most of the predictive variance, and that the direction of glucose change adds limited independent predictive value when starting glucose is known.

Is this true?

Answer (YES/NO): NO